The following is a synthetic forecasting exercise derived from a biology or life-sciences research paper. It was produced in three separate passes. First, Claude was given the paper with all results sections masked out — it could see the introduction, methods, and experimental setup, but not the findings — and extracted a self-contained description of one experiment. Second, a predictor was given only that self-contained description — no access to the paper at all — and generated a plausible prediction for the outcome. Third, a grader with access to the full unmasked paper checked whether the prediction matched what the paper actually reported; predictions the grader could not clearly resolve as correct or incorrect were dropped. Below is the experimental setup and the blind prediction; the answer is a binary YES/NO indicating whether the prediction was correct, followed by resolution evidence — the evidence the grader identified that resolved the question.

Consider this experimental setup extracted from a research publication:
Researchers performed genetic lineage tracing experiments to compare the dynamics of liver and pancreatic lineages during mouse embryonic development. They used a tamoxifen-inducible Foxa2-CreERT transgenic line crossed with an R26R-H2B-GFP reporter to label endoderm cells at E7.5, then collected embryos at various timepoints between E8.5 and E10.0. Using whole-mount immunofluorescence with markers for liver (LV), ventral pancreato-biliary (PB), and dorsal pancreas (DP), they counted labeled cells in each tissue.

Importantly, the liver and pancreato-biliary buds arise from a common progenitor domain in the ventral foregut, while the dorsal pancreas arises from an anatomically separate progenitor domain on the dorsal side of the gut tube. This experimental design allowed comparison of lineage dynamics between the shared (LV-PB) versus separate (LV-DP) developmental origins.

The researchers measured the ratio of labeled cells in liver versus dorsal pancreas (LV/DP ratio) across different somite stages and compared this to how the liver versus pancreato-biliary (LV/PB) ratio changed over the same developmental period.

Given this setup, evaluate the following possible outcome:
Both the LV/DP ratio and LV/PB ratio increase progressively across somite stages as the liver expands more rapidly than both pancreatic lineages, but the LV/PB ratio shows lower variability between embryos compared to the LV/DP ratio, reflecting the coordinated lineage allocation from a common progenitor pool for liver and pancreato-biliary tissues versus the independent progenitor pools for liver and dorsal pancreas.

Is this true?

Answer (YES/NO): NO